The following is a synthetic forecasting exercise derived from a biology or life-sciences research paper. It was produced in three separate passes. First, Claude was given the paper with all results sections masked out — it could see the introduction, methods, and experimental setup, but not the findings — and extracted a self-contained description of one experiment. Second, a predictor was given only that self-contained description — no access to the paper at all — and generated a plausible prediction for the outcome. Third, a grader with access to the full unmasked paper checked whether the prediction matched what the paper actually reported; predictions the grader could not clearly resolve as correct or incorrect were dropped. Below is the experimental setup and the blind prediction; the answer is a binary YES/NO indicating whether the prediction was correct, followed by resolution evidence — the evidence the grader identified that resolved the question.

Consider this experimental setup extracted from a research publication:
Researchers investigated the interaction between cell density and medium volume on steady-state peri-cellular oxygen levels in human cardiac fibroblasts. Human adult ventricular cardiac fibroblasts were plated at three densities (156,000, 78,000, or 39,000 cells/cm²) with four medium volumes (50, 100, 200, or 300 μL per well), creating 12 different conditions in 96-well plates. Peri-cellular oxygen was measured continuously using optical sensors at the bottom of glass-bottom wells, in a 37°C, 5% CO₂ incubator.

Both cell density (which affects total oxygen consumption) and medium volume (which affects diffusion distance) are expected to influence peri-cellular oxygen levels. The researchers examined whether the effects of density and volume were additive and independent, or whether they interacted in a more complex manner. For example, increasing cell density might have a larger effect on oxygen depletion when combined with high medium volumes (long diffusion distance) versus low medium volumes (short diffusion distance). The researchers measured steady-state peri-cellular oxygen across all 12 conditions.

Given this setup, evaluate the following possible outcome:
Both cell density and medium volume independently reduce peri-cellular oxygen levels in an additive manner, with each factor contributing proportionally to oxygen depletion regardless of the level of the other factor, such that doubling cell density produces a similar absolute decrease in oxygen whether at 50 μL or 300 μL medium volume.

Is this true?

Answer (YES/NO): NO